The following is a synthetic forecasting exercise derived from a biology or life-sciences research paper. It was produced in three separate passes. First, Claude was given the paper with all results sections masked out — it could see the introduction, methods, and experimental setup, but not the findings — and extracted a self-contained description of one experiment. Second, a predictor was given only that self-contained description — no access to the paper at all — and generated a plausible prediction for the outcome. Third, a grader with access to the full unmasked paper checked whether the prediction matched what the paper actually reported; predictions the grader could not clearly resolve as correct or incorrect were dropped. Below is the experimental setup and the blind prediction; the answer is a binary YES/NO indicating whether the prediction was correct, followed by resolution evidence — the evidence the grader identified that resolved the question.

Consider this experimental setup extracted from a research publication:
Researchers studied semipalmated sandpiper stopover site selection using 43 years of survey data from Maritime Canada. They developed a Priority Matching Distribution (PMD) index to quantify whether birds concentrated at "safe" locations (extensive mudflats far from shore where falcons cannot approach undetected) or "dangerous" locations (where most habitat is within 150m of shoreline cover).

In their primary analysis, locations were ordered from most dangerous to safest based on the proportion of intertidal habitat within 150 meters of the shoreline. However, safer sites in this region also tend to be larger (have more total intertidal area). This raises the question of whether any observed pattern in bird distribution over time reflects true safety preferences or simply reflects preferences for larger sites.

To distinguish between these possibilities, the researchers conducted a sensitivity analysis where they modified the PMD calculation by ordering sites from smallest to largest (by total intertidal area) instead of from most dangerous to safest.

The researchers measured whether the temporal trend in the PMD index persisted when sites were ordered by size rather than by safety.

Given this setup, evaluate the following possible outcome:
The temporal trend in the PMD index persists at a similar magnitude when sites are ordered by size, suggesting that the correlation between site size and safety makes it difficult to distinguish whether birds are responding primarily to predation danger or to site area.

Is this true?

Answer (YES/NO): NO